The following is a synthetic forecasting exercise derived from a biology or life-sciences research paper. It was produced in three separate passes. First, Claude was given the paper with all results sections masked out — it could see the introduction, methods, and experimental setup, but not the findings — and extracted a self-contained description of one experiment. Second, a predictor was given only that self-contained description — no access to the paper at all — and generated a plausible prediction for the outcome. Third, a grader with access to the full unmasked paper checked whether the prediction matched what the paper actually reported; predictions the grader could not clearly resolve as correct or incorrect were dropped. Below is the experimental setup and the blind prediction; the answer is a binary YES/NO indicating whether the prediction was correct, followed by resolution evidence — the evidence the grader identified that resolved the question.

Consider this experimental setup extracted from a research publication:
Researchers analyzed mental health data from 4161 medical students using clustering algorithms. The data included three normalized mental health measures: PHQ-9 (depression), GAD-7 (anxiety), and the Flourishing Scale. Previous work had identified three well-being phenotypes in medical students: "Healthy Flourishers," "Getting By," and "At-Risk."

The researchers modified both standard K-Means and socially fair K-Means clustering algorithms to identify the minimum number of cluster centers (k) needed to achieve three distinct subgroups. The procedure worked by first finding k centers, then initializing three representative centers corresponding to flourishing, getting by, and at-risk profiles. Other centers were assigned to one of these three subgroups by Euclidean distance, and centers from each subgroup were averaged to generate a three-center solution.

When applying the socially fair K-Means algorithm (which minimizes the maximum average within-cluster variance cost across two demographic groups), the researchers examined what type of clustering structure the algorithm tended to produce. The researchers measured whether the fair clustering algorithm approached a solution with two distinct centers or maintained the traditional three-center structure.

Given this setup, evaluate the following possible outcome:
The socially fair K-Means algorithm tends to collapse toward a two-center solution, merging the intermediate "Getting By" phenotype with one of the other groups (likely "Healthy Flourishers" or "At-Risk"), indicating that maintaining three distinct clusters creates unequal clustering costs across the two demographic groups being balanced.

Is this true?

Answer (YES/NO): YES